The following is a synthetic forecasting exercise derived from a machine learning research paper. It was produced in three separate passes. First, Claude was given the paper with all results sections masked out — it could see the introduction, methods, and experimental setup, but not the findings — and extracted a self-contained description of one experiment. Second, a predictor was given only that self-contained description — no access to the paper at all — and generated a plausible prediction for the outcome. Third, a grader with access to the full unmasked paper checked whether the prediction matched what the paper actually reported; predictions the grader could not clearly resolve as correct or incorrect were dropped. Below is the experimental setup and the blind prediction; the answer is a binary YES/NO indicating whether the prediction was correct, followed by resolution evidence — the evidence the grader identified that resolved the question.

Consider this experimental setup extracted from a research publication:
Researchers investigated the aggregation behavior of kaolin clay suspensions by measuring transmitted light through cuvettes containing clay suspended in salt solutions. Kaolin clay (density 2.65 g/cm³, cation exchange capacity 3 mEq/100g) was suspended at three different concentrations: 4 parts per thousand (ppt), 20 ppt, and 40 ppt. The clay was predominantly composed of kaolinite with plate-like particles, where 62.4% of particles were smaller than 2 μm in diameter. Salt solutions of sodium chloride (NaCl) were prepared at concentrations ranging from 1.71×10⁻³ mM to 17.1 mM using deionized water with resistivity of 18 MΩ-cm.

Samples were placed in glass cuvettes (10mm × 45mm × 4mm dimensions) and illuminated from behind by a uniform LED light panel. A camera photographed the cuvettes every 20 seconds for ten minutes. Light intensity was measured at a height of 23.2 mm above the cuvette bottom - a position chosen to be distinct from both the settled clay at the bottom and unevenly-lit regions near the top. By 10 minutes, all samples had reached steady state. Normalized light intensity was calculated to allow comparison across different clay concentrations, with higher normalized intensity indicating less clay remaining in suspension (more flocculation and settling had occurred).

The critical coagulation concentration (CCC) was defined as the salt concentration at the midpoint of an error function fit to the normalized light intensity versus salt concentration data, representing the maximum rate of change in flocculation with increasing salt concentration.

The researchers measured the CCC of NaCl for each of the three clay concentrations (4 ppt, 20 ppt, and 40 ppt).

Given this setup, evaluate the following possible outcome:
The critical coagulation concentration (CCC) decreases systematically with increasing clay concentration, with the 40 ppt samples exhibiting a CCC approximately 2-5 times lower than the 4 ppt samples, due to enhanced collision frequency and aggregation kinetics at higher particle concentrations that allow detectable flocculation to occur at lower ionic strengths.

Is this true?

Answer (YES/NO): NO